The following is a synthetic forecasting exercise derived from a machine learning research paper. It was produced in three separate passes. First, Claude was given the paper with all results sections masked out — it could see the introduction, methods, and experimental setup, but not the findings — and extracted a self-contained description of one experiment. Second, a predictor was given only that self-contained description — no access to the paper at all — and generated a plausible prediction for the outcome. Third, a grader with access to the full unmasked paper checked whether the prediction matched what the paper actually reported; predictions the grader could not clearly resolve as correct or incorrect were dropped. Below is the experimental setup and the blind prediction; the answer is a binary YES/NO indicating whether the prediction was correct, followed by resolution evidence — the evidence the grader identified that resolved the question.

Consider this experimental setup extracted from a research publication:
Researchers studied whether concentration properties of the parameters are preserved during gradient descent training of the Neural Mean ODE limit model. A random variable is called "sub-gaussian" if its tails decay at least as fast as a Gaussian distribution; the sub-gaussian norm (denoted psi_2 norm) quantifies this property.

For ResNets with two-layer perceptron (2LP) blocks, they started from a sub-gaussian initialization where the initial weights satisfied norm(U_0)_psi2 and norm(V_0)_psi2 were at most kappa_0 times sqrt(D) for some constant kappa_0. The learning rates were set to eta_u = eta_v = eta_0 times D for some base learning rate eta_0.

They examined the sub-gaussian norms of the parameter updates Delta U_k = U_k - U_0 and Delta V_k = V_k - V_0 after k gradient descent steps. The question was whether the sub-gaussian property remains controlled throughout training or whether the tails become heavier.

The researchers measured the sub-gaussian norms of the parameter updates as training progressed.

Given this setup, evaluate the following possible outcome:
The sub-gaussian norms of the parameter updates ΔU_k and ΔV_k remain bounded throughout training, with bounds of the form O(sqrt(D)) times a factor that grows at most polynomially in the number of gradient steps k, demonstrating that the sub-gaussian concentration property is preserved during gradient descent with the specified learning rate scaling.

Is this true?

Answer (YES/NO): YES